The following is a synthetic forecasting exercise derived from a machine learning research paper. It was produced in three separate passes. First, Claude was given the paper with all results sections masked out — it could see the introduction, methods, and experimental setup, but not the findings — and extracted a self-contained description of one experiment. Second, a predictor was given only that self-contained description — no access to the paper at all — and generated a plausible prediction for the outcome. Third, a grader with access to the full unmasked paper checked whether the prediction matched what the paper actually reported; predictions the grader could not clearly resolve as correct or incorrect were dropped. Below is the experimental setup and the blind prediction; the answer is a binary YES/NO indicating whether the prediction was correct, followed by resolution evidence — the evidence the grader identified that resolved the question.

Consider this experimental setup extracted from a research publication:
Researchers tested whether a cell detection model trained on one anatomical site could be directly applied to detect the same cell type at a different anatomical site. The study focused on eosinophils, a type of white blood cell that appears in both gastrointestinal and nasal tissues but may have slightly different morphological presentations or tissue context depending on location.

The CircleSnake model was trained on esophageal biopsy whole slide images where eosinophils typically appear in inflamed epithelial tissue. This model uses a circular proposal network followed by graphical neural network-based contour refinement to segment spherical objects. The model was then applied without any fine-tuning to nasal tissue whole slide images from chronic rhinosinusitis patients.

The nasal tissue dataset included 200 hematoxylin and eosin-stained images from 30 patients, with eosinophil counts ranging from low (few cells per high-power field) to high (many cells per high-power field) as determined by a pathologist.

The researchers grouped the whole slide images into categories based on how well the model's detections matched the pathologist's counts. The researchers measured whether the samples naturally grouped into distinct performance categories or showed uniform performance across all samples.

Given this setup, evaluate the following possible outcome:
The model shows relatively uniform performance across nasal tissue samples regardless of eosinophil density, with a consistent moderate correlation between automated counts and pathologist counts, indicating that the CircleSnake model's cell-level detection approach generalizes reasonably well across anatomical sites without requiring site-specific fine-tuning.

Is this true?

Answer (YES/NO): NO